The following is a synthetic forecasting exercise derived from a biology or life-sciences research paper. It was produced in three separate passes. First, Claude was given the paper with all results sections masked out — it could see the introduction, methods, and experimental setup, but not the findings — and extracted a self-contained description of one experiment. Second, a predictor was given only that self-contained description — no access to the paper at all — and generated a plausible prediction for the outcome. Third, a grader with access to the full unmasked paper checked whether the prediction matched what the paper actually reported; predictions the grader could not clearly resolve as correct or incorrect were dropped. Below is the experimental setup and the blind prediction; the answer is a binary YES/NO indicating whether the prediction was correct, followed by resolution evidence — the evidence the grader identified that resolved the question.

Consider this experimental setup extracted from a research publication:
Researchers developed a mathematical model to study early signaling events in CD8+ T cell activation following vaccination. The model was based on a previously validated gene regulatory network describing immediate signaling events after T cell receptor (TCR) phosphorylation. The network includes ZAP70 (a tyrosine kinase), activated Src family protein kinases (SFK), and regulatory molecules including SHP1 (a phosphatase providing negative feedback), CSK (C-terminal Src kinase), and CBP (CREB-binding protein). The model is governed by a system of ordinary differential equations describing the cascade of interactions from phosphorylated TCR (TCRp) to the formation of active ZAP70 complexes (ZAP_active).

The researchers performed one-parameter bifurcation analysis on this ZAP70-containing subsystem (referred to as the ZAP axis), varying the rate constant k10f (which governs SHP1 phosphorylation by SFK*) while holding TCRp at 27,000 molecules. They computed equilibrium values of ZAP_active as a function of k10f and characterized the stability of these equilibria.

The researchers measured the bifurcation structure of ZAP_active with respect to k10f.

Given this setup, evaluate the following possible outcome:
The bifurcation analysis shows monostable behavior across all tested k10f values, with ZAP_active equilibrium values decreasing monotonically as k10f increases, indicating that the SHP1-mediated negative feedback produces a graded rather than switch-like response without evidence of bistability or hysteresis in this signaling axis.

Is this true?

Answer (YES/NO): NO